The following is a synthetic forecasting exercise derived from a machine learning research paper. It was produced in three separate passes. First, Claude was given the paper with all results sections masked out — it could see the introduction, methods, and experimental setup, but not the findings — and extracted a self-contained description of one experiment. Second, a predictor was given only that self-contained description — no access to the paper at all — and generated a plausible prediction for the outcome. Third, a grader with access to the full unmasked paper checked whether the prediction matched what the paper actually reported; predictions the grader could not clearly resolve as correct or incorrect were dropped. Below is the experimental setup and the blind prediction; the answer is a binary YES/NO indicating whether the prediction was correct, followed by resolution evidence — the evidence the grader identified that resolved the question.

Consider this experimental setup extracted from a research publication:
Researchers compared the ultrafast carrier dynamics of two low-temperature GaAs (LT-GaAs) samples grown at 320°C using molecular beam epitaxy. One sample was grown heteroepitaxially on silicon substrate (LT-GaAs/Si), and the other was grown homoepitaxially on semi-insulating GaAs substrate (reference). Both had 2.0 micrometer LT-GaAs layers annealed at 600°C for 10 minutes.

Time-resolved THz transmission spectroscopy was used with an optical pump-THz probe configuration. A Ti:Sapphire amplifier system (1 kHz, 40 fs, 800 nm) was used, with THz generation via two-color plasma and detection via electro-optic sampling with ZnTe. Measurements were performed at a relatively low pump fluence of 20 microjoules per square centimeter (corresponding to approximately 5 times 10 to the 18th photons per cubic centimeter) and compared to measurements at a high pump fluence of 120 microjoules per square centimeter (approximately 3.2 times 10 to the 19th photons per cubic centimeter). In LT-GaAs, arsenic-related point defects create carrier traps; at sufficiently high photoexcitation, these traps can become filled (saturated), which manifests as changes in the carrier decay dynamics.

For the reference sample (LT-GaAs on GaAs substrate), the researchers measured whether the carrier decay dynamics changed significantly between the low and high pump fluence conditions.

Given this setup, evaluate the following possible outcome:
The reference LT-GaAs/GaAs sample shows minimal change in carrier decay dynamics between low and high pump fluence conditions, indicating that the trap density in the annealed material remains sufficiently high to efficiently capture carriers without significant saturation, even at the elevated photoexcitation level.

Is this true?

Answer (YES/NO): NO